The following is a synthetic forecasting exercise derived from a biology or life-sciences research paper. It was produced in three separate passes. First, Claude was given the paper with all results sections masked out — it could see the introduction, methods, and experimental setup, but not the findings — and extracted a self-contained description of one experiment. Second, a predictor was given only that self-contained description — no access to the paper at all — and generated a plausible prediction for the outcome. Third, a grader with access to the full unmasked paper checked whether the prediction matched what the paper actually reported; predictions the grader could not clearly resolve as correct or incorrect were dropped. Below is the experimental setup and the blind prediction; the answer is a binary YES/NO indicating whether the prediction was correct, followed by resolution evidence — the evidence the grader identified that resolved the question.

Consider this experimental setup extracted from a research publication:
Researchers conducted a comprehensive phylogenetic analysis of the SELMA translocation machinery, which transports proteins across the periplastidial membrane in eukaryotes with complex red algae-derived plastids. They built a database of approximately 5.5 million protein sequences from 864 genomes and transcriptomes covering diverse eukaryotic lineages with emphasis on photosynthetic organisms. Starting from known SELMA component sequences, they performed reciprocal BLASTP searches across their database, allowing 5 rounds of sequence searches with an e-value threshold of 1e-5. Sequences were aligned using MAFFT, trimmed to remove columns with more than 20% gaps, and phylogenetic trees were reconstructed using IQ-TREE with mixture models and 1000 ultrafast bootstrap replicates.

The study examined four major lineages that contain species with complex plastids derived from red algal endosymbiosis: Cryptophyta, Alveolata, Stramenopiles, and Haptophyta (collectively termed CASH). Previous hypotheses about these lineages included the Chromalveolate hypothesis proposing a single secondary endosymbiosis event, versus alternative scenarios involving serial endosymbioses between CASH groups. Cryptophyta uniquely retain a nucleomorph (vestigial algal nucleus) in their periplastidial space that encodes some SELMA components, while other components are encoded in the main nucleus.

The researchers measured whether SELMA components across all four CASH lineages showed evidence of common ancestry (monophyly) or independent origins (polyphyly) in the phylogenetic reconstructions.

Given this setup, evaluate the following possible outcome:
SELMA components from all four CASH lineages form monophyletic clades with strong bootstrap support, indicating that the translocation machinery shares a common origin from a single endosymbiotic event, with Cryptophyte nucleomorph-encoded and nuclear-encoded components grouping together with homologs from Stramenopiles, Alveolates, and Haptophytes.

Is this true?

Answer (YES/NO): NO